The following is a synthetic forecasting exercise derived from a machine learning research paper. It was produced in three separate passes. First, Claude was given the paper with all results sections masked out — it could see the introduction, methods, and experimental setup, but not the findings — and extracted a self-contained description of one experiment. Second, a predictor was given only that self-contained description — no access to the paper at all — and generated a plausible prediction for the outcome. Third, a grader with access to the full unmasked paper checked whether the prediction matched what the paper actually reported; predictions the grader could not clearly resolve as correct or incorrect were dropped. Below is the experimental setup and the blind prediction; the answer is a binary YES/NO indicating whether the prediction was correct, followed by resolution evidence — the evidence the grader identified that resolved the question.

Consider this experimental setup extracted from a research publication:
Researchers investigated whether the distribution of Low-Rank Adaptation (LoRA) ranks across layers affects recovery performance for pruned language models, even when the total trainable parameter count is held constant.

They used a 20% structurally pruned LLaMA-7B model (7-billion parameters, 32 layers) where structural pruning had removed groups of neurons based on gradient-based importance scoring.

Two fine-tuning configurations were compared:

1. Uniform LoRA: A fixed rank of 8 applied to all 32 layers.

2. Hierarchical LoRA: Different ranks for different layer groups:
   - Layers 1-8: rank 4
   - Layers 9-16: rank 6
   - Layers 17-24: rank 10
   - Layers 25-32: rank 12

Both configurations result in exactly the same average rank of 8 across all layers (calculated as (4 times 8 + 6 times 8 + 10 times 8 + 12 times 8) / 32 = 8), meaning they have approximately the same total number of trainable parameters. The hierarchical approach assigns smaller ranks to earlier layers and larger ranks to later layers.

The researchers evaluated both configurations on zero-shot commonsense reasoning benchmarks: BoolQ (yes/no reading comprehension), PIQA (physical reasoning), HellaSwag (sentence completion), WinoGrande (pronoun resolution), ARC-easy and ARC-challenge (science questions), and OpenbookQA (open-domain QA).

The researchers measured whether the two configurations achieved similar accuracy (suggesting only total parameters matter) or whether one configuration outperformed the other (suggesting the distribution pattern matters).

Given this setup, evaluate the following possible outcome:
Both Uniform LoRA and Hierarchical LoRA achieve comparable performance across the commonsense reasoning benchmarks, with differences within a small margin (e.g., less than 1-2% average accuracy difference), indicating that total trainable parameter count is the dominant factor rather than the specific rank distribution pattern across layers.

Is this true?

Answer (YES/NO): NO